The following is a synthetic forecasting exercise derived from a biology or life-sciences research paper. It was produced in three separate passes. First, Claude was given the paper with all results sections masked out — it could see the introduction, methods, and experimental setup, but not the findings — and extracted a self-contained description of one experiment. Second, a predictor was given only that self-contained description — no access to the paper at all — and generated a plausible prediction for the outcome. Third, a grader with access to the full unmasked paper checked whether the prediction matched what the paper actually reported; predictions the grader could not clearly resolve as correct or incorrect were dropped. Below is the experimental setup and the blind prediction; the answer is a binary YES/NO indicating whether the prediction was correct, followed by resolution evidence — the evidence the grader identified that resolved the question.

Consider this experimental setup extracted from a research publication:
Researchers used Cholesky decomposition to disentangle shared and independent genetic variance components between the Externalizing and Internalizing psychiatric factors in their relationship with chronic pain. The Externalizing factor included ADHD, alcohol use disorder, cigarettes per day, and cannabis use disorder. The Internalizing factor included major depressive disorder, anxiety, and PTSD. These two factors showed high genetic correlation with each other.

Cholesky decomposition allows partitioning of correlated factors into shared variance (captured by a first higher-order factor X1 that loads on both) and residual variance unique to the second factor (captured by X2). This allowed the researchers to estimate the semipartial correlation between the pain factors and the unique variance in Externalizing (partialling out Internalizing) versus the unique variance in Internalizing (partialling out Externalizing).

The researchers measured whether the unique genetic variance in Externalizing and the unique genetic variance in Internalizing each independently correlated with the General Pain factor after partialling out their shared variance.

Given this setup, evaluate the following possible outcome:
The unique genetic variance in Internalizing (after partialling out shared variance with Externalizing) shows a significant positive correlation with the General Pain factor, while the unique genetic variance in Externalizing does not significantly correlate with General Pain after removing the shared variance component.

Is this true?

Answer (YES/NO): NO